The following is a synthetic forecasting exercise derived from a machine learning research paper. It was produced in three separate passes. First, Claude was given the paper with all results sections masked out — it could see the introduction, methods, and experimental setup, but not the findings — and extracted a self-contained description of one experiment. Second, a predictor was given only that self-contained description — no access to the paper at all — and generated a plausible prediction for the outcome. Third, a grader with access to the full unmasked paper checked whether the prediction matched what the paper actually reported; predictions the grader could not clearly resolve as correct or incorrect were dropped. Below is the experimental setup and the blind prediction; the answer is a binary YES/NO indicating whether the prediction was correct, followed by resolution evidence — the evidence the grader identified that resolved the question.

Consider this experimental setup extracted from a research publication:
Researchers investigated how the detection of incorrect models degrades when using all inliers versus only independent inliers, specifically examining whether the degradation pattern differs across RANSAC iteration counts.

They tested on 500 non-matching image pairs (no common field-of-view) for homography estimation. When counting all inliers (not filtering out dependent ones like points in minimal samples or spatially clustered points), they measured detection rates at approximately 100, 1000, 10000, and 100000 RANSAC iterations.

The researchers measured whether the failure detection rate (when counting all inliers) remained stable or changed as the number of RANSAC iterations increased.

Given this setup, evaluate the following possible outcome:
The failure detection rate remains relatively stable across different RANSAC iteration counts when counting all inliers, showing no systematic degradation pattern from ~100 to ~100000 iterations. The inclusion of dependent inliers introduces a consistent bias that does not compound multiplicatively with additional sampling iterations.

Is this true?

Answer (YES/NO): NO